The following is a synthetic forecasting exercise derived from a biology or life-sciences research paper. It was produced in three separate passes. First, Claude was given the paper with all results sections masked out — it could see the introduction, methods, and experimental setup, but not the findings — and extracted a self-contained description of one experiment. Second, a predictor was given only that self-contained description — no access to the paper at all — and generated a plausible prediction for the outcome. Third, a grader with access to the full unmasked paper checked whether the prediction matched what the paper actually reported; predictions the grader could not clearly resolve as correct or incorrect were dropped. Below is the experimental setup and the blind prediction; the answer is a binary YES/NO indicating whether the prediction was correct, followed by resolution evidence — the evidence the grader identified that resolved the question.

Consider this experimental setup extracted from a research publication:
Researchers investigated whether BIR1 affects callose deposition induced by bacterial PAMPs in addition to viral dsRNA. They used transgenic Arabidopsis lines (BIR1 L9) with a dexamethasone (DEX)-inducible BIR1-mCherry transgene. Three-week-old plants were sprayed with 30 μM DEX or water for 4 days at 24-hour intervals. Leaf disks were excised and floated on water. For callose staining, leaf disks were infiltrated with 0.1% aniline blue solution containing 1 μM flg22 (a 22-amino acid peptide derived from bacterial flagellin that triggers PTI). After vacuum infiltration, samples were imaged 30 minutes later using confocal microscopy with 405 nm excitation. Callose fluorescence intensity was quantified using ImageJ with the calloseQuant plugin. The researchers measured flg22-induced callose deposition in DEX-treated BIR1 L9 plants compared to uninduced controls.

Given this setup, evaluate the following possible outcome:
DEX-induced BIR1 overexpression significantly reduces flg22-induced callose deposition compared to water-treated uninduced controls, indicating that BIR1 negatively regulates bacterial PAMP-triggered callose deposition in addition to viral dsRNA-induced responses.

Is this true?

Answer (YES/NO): NO